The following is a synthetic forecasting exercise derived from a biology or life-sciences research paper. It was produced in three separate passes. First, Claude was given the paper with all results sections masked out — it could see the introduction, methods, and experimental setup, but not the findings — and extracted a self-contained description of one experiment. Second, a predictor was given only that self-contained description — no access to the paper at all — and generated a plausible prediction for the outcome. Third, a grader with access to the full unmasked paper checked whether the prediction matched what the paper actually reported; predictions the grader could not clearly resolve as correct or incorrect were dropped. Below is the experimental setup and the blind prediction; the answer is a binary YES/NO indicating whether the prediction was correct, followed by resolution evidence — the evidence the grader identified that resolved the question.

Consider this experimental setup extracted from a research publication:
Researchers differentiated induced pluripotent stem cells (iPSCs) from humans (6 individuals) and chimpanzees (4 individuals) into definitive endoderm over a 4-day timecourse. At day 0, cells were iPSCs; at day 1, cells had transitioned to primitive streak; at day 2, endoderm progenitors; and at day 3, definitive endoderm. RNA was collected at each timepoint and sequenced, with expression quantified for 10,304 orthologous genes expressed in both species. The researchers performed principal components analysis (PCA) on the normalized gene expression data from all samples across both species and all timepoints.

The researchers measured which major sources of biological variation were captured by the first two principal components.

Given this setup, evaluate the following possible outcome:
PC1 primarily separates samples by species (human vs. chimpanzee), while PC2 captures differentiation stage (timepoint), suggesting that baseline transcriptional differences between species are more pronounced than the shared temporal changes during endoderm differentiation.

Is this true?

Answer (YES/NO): NO